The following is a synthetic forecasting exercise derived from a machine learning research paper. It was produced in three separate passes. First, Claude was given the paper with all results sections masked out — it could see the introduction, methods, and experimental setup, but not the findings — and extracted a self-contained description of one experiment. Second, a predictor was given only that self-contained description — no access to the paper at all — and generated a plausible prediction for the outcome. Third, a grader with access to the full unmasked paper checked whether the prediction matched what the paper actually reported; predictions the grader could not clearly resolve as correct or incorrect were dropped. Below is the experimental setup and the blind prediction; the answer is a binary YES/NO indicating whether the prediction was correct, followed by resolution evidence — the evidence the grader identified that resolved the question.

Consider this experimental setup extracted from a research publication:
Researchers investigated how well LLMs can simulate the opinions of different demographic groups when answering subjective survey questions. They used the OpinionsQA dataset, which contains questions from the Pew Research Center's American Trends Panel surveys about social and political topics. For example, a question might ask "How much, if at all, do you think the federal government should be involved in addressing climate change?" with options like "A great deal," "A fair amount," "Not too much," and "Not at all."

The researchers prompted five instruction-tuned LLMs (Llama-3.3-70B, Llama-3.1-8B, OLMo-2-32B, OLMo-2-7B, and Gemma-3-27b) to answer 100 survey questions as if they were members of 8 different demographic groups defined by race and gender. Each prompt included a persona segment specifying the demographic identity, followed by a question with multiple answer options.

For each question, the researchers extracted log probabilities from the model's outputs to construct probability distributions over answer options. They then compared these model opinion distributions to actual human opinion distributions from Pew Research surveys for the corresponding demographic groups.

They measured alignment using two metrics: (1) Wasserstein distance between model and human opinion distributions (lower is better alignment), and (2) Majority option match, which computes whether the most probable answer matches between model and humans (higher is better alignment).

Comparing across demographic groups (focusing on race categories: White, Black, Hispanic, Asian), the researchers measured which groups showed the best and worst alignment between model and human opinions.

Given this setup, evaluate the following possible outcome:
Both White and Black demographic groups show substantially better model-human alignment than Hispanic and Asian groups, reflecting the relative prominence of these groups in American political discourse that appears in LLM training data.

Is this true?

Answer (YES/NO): NO